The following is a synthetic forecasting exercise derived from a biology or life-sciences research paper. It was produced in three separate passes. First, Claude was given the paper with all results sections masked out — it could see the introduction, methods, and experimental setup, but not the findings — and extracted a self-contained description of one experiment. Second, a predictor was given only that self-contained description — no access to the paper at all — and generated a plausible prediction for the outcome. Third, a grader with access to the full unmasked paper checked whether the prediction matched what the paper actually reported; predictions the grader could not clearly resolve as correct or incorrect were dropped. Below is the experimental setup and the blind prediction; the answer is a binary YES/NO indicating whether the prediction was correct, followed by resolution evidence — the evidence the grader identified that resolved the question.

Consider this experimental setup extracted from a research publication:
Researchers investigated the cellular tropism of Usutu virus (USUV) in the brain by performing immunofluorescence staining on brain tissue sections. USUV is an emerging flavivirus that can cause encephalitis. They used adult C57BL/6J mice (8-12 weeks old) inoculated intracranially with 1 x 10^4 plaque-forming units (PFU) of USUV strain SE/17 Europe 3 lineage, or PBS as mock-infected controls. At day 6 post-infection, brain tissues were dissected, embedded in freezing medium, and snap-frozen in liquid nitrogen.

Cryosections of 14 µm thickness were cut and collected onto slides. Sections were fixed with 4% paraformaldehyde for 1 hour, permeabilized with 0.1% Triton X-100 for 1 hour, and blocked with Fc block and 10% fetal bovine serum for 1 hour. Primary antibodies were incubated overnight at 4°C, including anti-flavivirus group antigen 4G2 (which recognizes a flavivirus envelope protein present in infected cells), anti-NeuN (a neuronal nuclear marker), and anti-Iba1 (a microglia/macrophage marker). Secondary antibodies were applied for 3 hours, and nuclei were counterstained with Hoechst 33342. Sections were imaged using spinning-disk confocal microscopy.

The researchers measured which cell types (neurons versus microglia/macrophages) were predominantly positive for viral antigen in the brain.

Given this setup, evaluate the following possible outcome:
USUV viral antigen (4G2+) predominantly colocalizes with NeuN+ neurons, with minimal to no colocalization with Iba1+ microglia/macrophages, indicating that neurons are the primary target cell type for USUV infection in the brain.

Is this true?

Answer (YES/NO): YES